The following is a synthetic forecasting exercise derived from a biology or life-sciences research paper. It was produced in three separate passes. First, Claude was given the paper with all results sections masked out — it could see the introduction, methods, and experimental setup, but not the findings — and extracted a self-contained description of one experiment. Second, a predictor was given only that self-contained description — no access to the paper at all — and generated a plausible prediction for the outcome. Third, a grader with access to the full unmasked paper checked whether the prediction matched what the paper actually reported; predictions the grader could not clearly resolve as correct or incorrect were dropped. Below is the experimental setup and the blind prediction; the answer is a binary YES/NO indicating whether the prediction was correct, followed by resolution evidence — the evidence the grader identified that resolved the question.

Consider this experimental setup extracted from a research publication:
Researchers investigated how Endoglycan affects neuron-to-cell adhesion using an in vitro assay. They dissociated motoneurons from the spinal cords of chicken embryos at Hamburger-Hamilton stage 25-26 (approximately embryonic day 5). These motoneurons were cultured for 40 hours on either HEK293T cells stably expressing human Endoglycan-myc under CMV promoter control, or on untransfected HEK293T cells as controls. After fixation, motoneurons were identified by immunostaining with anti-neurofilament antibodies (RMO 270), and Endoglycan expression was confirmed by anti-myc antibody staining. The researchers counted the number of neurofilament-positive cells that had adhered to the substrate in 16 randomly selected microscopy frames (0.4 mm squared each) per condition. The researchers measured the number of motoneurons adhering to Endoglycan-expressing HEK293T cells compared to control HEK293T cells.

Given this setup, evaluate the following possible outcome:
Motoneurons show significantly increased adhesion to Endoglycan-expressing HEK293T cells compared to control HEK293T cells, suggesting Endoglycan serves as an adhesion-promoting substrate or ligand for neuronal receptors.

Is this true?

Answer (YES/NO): NO